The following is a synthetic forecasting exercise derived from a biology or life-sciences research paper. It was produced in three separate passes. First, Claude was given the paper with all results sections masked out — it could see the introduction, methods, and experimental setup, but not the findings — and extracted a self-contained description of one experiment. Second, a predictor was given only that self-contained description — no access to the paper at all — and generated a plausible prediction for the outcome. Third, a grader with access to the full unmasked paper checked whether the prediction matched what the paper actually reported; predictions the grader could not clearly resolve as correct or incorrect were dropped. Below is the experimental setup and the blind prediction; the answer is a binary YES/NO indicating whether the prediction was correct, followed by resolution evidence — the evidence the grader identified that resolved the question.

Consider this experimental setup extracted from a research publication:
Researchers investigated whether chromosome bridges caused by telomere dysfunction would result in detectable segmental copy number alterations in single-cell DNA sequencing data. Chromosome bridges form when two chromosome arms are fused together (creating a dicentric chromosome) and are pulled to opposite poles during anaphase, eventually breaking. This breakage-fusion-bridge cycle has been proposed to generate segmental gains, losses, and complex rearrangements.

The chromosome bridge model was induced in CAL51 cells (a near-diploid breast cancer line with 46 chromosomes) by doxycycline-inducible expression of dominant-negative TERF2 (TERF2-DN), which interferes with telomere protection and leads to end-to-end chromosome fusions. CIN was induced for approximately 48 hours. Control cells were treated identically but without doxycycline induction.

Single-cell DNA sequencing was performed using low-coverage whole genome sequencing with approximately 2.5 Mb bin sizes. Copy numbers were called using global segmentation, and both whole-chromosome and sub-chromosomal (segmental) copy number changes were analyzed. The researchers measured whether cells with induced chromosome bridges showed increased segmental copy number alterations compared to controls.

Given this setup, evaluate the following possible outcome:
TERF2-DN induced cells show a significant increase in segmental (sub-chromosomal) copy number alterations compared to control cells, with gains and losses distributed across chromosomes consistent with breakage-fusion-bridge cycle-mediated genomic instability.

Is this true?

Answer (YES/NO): NO